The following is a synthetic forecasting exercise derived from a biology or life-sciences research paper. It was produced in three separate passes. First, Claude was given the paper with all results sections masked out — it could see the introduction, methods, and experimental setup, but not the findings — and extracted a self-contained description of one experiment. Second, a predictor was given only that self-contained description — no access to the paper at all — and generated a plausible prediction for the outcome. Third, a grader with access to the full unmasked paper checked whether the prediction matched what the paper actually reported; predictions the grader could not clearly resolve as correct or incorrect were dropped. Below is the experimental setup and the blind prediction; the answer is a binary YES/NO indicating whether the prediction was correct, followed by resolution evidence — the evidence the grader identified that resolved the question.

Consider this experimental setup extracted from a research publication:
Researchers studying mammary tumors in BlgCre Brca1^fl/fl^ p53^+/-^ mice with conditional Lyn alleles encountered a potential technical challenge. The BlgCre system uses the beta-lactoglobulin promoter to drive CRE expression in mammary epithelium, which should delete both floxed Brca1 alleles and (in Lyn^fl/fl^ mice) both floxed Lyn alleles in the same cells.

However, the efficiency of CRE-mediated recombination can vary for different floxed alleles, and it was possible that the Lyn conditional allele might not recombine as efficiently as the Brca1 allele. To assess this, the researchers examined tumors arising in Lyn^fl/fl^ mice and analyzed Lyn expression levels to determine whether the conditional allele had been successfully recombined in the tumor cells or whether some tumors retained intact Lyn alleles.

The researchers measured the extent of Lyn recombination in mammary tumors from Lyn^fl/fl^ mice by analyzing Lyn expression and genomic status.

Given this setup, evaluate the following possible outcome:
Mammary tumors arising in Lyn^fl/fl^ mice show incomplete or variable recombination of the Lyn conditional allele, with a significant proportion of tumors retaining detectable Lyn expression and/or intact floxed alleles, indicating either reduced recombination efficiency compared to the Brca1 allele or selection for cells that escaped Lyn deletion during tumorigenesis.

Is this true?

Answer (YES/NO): YES